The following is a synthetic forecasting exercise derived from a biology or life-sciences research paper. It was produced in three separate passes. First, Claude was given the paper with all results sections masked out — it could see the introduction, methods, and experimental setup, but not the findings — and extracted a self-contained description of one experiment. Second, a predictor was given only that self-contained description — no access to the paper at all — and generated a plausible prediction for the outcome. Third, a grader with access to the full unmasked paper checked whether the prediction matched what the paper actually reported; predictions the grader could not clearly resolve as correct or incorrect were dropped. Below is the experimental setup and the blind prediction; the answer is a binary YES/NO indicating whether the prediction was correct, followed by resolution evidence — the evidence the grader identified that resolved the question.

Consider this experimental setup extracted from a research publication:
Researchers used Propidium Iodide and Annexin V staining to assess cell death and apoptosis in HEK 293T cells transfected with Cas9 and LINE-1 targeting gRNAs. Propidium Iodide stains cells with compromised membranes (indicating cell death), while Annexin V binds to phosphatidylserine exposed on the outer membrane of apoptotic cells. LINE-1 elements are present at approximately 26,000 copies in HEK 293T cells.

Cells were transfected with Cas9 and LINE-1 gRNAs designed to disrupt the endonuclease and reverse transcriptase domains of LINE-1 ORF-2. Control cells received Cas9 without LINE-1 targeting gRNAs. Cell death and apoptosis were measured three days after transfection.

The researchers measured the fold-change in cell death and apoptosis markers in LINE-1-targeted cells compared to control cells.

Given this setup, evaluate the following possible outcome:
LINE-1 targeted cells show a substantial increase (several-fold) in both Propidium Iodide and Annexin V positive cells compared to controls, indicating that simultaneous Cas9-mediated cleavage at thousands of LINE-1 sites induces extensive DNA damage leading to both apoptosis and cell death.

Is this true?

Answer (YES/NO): YES